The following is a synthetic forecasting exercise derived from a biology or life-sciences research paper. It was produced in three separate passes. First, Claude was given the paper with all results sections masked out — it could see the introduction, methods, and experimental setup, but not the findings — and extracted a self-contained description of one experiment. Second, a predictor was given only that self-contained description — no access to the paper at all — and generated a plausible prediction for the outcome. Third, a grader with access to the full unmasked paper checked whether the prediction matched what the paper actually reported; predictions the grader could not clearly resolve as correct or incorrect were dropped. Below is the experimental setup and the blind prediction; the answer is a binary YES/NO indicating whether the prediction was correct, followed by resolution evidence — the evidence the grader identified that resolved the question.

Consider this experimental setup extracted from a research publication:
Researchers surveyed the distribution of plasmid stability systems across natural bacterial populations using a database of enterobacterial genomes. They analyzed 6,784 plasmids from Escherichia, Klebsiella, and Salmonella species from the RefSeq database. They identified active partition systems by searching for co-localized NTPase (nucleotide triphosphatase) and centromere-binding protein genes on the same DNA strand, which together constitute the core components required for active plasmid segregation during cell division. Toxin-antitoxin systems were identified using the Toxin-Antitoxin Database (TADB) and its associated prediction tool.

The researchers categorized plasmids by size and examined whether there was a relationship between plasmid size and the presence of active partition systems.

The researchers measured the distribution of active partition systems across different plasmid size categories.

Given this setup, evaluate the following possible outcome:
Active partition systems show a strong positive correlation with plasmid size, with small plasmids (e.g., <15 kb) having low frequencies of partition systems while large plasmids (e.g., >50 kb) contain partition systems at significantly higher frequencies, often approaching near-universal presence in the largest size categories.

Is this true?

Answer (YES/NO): NO